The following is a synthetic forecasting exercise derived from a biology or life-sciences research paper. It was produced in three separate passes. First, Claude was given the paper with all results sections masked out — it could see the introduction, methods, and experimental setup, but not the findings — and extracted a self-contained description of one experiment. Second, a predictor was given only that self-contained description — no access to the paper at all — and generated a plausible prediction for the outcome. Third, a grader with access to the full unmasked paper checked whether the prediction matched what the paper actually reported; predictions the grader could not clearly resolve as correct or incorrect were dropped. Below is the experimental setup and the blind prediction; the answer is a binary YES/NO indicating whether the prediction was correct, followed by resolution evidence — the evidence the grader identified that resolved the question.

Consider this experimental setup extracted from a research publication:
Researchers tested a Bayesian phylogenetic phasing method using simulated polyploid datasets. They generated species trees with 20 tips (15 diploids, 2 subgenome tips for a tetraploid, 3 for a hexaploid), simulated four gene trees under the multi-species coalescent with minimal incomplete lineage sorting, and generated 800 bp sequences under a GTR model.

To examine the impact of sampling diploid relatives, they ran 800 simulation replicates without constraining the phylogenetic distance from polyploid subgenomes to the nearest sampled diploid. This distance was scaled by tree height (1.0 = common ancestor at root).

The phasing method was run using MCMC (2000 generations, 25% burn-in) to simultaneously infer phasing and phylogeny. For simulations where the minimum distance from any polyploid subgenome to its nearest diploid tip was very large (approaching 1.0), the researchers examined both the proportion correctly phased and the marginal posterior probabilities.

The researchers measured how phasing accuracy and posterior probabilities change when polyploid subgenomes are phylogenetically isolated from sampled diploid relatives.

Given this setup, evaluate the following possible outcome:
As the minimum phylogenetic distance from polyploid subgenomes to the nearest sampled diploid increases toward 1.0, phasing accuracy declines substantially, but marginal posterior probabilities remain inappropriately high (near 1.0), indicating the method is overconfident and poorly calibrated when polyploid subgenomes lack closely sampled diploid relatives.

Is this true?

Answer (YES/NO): NO